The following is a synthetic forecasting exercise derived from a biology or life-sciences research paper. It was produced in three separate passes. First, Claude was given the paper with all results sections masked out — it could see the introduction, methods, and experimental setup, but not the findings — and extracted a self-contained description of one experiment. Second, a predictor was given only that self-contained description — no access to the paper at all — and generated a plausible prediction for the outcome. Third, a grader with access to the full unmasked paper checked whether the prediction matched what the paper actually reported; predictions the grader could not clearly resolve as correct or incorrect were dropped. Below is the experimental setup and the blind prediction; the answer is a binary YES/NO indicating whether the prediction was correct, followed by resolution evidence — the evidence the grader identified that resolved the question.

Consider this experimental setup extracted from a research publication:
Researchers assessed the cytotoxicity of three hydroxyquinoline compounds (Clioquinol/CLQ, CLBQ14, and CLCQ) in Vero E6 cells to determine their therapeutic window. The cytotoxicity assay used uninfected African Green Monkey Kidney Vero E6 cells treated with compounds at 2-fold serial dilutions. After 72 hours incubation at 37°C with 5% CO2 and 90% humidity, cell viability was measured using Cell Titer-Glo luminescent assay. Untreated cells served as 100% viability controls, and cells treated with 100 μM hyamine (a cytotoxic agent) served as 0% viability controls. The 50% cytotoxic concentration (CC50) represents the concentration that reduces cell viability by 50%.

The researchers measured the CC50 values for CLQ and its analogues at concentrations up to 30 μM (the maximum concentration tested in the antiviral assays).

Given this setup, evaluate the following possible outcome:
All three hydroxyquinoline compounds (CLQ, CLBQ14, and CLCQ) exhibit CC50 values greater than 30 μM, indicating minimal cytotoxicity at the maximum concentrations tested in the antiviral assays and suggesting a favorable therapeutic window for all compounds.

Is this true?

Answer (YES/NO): YES